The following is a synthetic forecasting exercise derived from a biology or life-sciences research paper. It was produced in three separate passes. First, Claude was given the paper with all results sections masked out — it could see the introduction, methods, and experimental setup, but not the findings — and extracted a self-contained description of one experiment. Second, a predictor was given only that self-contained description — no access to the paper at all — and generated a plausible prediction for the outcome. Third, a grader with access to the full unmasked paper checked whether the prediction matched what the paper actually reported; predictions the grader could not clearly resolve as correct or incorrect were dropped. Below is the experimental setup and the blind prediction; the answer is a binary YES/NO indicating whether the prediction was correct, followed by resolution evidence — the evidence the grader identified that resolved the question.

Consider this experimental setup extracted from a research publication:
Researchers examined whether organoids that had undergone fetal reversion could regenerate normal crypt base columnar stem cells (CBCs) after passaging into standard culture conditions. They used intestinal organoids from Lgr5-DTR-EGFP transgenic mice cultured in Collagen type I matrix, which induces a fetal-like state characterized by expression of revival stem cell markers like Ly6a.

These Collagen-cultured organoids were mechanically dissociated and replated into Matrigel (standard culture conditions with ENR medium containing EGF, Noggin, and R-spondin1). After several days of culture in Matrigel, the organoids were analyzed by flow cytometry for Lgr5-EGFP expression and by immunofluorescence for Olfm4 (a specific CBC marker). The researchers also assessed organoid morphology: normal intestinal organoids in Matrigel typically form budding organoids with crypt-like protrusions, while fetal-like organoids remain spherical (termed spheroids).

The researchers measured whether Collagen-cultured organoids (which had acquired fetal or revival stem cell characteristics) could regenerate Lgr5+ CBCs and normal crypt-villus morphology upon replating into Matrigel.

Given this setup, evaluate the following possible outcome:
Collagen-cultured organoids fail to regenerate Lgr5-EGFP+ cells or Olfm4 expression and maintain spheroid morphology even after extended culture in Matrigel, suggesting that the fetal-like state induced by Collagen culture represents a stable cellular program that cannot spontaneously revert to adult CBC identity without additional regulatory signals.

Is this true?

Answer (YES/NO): NO